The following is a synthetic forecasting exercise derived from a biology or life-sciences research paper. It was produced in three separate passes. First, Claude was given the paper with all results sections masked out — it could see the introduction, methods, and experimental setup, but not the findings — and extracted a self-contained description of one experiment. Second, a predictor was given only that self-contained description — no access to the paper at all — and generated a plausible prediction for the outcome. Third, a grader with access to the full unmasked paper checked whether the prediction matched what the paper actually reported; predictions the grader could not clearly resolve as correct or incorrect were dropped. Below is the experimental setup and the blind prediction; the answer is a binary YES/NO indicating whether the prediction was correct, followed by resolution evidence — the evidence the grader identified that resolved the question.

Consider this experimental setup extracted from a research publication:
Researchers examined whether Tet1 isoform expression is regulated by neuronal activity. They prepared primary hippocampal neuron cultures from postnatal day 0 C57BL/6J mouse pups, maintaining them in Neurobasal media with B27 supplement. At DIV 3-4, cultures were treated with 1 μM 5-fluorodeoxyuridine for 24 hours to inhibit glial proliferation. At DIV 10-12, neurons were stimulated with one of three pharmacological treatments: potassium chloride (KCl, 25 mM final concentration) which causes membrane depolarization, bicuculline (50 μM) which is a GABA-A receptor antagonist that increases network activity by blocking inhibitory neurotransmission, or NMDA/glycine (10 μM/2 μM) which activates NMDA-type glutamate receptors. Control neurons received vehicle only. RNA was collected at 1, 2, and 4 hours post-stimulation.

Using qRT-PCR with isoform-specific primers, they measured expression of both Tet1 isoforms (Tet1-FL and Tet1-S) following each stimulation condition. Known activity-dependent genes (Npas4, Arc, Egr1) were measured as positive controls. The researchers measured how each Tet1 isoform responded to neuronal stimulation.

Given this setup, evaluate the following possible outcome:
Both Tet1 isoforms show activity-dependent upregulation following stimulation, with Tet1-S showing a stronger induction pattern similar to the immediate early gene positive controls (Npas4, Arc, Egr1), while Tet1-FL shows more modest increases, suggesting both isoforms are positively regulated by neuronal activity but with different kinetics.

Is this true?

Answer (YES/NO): NO